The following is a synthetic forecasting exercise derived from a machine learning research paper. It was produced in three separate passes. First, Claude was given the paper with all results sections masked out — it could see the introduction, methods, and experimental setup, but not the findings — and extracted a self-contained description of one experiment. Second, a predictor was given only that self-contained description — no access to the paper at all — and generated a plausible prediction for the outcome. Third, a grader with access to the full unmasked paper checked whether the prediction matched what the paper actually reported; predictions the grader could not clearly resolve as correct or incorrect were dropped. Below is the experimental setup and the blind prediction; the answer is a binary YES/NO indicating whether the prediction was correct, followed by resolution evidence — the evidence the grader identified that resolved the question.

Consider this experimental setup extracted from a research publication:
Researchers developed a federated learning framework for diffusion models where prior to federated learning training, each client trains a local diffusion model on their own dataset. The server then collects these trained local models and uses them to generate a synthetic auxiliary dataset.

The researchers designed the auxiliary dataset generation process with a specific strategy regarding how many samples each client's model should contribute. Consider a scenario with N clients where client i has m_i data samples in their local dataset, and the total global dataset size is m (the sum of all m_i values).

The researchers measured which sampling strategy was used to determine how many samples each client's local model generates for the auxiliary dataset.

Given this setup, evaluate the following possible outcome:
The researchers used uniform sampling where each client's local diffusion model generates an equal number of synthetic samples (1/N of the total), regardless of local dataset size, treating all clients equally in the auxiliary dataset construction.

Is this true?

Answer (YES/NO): NO